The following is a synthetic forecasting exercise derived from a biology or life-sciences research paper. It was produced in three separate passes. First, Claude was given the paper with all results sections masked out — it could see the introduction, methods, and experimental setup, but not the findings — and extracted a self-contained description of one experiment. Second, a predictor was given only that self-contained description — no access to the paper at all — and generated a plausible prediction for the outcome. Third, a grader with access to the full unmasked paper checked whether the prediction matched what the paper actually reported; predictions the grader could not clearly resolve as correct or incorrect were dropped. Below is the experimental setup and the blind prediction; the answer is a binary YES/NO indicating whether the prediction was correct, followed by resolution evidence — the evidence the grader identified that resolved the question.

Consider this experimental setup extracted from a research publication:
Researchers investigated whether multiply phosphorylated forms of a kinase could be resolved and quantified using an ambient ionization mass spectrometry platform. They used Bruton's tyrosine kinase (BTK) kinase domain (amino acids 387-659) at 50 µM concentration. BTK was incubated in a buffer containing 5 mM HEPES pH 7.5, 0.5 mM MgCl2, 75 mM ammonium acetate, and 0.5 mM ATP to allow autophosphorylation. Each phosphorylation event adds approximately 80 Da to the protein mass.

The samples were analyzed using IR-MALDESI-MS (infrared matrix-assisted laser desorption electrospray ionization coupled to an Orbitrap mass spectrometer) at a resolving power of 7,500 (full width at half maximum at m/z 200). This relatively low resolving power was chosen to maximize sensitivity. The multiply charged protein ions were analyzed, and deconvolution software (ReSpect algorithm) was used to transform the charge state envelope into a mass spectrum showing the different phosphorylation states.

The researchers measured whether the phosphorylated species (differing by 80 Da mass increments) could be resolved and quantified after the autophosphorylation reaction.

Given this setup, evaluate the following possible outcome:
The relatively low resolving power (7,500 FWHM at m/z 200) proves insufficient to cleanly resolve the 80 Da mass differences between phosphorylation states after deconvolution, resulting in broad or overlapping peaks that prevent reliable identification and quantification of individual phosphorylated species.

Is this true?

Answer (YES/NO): NO